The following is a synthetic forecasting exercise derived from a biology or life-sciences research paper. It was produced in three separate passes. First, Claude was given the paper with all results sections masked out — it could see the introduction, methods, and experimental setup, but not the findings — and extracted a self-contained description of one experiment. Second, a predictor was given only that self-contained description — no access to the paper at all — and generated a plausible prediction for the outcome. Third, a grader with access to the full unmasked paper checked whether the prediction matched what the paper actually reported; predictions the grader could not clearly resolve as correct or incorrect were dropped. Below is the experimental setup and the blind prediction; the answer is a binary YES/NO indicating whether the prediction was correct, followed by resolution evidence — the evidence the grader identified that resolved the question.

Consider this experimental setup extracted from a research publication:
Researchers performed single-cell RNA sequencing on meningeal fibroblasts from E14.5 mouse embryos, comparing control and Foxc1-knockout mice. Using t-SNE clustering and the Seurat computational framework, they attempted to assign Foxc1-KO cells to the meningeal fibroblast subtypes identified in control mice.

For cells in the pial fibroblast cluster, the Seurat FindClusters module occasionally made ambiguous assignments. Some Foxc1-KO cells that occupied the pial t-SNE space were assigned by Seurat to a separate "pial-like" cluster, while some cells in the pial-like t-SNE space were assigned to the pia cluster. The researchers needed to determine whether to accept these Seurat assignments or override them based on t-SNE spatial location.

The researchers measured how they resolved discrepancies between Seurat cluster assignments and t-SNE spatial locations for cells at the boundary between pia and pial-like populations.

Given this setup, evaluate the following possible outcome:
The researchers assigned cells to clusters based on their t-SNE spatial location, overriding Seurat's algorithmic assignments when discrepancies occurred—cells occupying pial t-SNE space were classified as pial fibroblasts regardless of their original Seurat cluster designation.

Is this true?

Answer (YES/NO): YES